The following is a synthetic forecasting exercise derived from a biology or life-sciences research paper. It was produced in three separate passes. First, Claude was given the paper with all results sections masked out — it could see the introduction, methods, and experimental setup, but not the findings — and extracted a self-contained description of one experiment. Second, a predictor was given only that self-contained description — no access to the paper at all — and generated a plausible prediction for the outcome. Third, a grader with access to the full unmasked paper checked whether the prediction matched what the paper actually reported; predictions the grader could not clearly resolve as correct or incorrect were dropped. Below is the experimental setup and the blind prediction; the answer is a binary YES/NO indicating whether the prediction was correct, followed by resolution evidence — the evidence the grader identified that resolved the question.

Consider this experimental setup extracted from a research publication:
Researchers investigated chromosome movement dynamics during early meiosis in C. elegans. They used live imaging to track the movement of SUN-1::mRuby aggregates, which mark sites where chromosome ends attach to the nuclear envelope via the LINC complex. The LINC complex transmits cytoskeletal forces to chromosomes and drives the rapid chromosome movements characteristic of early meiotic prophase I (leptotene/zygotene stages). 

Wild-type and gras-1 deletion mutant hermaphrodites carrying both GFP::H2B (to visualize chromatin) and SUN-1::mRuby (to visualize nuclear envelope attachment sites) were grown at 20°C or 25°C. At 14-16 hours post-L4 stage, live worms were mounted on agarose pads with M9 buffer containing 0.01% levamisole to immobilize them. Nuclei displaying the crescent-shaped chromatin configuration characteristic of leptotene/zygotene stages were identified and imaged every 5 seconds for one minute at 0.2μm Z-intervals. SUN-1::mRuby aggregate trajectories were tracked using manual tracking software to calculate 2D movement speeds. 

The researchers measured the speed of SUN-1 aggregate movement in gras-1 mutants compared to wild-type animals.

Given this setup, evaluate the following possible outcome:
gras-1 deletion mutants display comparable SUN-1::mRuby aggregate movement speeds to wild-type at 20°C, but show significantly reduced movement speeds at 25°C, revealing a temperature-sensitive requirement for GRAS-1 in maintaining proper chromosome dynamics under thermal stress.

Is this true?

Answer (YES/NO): NO